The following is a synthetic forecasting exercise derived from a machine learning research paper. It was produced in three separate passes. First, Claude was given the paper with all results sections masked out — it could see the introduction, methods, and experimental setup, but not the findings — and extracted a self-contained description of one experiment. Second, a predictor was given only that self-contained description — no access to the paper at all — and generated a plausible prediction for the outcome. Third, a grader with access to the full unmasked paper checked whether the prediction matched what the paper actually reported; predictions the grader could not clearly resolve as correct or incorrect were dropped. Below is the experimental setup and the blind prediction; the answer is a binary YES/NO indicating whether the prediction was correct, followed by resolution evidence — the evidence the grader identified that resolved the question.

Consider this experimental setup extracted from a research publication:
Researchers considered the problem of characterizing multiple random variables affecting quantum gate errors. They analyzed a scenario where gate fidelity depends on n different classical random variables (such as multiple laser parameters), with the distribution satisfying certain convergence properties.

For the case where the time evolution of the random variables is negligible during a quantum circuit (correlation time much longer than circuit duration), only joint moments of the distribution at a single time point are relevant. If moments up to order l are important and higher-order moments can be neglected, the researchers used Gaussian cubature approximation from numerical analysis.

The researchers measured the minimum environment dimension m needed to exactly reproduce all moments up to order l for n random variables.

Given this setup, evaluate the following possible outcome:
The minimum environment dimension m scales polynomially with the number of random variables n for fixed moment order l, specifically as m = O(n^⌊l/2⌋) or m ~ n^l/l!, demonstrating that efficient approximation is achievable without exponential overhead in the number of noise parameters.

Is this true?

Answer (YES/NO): YES